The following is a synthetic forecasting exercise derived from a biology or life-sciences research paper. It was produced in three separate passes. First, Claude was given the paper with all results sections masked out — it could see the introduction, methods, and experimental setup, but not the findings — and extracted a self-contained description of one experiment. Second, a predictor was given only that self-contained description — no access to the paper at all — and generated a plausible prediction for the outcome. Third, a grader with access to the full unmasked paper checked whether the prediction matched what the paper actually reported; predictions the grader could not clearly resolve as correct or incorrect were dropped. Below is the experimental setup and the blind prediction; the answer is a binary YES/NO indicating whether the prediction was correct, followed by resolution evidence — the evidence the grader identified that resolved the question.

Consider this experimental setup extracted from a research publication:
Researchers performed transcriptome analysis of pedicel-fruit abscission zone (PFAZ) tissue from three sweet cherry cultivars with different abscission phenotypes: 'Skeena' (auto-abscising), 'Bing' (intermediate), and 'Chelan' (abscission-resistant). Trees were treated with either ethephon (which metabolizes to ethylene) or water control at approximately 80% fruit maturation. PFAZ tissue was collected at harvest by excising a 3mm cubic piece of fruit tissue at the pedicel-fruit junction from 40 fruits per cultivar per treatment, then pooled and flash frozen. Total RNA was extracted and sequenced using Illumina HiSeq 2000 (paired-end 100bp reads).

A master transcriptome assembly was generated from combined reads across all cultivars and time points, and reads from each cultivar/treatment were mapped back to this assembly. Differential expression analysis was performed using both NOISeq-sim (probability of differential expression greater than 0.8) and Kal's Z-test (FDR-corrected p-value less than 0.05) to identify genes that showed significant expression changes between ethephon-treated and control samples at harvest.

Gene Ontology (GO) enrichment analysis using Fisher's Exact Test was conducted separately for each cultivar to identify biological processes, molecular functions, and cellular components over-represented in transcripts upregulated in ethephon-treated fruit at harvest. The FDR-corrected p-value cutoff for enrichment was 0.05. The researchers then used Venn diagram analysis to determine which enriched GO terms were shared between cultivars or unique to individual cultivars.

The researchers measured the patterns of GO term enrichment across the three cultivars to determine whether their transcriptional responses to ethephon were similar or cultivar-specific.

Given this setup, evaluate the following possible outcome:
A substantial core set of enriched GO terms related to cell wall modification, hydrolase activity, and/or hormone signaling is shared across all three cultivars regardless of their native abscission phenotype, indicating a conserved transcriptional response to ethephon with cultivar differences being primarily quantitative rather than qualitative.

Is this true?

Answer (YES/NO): NO